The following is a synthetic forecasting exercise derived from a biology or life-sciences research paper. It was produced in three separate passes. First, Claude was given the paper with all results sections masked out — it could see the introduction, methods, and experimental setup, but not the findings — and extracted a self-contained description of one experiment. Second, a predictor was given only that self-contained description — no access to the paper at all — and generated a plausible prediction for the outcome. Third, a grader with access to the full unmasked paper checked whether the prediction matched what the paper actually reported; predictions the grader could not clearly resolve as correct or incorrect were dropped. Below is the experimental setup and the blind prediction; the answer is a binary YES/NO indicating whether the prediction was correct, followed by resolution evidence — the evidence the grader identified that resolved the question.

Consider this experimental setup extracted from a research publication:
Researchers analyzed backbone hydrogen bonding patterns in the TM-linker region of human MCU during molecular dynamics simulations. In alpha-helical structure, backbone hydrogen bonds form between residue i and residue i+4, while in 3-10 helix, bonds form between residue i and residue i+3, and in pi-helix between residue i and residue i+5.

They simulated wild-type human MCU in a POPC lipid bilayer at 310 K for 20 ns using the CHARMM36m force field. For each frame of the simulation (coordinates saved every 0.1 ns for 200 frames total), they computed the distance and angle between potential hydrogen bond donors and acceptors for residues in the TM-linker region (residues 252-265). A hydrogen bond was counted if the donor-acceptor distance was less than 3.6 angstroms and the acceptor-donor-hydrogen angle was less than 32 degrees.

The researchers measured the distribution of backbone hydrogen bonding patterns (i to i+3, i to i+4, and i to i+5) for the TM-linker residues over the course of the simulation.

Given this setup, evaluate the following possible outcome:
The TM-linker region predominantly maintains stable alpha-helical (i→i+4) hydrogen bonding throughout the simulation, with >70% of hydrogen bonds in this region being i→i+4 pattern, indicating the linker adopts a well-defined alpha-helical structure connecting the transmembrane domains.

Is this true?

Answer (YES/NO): NO